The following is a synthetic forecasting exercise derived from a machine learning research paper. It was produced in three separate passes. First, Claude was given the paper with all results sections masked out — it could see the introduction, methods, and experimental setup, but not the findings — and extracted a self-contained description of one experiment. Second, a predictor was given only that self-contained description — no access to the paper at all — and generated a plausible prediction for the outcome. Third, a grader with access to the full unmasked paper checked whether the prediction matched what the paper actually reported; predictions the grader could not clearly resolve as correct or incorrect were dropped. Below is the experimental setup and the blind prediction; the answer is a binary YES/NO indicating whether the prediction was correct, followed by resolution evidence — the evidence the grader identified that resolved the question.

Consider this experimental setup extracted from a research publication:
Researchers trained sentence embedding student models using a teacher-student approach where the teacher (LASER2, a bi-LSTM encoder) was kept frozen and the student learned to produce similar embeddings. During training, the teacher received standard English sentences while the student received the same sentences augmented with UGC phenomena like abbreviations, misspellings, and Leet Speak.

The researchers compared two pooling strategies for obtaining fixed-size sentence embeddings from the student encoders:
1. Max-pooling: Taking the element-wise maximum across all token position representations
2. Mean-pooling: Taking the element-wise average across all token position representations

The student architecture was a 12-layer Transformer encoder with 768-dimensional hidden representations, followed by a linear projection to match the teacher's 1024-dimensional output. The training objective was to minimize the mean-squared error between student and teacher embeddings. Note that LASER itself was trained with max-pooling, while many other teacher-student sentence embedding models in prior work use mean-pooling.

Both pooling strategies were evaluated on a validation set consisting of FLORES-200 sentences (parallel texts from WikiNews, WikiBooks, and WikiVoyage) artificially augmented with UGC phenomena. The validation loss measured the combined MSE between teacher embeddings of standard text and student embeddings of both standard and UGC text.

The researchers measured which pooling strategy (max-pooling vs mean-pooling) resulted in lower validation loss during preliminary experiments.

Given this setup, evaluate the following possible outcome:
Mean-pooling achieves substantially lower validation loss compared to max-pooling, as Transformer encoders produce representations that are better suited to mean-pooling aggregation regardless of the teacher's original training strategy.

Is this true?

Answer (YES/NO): NO